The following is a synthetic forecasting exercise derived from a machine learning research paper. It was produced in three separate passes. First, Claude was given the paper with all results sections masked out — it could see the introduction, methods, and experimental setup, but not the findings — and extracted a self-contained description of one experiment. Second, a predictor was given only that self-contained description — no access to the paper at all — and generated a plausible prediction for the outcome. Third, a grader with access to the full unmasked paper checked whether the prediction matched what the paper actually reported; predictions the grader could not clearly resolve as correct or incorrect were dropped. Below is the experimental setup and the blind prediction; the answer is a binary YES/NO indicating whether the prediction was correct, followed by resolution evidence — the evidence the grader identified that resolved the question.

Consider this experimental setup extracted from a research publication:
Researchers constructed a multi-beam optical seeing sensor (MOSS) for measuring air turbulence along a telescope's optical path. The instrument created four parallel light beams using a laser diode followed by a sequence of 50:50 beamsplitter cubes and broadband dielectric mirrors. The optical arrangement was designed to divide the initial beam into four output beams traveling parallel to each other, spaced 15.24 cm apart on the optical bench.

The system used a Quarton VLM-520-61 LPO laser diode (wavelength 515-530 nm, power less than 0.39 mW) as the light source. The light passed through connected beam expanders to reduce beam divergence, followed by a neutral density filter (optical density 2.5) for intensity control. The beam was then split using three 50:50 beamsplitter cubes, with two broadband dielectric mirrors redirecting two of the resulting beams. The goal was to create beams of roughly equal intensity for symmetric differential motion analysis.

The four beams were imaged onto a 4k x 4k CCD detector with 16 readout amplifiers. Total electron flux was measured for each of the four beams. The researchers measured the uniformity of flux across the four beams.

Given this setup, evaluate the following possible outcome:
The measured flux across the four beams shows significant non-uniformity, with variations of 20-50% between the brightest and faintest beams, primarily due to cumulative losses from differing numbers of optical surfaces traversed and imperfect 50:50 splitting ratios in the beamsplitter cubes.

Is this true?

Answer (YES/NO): YES